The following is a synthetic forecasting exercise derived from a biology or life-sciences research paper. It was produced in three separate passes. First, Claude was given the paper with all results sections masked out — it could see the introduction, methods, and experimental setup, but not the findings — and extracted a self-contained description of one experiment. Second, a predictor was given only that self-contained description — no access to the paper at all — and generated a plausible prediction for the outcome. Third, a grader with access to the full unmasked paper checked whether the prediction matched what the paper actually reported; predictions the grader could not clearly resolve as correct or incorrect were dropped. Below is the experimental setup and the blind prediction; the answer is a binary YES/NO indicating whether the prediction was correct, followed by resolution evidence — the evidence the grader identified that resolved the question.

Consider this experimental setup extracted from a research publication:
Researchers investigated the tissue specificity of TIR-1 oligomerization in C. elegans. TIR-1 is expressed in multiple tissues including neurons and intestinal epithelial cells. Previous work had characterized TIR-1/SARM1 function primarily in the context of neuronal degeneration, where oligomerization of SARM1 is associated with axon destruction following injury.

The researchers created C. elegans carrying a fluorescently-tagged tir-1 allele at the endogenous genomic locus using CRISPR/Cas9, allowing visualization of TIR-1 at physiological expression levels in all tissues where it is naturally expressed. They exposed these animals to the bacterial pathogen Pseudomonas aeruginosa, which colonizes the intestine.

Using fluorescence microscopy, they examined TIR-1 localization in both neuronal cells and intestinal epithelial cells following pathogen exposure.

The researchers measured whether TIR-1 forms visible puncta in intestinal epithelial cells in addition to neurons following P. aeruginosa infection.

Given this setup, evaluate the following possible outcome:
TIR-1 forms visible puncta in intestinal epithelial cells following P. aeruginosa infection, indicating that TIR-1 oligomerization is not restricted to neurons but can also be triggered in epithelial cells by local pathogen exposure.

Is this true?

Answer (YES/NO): YES